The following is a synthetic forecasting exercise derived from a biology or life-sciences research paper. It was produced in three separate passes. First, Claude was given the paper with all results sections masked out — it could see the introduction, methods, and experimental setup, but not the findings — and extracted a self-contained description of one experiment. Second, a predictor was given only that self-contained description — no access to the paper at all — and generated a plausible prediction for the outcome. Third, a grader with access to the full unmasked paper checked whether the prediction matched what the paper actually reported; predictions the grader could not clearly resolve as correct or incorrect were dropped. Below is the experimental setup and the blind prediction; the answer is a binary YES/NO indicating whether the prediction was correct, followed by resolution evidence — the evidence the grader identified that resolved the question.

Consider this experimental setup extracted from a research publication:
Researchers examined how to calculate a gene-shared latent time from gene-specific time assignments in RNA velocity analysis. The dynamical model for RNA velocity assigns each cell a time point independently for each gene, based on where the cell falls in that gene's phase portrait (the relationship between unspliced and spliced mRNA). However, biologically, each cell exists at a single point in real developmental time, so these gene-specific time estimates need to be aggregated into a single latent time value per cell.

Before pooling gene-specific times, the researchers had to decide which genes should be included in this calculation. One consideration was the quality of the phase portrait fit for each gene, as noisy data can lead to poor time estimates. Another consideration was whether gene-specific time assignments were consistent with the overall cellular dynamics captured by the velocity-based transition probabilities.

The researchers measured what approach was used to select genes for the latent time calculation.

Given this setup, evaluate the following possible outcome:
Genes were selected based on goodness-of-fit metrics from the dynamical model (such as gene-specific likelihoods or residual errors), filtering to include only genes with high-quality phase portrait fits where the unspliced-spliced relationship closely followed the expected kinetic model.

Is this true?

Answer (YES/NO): YES